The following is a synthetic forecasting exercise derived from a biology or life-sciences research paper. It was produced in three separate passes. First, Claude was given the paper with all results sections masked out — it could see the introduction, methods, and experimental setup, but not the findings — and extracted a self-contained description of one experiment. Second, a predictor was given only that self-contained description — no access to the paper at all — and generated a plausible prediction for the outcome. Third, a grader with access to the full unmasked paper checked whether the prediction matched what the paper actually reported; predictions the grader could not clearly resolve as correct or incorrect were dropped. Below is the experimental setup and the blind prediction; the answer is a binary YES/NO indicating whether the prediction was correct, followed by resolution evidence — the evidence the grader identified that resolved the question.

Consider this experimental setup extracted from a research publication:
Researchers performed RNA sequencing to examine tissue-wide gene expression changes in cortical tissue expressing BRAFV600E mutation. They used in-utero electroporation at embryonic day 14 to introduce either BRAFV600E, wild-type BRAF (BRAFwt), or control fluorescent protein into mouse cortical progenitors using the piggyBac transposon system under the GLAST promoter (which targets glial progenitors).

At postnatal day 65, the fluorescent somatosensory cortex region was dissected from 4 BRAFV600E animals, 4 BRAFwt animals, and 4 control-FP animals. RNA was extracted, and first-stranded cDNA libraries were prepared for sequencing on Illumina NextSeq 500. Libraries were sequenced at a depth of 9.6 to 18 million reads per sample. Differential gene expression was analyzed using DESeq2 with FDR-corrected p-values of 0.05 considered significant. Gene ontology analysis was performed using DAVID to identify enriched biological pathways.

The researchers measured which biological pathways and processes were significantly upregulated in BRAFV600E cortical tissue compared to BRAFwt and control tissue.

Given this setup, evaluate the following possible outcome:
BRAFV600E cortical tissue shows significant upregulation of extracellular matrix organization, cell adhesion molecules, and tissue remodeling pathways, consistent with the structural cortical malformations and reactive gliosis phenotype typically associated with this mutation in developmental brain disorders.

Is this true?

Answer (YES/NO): NO